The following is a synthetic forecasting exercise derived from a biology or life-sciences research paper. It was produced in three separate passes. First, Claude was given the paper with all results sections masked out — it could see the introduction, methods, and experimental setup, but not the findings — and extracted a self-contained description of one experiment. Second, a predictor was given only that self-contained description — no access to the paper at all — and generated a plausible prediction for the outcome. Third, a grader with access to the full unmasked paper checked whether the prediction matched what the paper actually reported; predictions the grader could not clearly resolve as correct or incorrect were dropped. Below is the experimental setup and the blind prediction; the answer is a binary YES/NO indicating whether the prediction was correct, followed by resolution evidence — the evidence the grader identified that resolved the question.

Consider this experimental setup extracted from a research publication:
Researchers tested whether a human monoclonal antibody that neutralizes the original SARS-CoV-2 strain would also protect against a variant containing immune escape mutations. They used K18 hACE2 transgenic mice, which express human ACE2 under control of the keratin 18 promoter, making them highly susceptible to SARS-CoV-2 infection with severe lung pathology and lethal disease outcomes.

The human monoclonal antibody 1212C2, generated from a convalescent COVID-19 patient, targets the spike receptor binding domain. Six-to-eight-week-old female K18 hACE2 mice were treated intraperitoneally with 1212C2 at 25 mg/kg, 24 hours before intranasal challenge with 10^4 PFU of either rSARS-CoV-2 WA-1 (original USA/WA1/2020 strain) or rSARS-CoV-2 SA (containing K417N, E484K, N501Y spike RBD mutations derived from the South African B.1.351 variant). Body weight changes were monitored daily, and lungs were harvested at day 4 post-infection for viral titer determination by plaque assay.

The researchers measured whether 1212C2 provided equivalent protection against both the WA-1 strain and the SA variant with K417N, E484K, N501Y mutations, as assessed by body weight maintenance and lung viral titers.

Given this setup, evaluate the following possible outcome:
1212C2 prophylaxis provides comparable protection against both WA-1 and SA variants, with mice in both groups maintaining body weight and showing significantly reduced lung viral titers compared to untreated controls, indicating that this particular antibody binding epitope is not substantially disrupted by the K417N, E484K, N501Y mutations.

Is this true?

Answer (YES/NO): NO